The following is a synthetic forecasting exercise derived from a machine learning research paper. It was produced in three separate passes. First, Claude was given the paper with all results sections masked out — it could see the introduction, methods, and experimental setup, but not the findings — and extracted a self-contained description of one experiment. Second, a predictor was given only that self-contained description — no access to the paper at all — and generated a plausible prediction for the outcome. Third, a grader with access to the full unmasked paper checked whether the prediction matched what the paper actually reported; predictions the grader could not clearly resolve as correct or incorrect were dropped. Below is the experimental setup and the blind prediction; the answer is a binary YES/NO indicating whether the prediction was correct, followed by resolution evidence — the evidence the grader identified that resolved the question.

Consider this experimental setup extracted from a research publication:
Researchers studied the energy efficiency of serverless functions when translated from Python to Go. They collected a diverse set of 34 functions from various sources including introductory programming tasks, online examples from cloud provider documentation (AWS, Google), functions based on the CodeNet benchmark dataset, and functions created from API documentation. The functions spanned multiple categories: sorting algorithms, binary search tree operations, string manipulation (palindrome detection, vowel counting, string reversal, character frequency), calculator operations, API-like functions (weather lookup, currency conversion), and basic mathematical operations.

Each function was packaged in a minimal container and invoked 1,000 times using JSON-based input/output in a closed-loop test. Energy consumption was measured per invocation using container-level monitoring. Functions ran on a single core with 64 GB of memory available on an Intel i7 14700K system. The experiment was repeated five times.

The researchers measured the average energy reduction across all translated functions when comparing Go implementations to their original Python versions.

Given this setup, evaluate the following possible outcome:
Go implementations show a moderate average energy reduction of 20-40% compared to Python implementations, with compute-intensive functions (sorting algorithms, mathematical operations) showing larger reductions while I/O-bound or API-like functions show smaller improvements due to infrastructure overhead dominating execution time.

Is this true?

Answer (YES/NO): NO